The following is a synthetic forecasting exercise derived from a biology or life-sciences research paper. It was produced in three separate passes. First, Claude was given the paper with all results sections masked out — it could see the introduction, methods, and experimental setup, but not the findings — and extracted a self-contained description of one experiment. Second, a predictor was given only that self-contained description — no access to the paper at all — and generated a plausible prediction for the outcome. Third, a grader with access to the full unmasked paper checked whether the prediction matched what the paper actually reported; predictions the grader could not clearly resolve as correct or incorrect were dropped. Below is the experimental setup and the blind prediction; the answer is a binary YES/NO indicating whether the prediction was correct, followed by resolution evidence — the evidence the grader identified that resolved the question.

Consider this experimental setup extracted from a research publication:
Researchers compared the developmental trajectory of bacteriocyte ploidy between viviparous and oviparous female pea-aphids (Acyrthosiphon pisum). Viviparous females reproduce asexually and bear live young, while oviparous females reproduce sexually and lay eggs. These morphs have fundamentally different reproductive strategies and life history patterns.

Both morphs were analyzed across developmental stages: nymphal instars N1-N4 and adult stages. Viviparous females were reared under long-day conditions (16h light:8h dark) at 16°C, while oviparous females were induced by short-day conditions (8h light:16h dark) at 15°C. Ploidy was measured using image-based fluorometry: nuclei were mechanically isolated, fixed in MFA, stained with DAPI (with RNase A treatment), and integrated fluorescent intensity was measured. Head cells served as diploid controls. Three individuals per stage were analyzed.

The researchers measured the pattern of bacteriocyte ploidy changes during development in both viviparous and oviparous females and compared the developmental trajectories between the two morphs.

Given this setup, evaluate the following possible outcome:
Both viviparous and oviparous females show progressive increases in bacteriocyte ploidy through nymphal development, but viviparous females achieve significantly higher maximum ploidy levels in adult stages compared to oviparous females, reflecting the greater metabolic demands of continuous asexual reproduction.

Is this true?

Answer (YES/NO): YES